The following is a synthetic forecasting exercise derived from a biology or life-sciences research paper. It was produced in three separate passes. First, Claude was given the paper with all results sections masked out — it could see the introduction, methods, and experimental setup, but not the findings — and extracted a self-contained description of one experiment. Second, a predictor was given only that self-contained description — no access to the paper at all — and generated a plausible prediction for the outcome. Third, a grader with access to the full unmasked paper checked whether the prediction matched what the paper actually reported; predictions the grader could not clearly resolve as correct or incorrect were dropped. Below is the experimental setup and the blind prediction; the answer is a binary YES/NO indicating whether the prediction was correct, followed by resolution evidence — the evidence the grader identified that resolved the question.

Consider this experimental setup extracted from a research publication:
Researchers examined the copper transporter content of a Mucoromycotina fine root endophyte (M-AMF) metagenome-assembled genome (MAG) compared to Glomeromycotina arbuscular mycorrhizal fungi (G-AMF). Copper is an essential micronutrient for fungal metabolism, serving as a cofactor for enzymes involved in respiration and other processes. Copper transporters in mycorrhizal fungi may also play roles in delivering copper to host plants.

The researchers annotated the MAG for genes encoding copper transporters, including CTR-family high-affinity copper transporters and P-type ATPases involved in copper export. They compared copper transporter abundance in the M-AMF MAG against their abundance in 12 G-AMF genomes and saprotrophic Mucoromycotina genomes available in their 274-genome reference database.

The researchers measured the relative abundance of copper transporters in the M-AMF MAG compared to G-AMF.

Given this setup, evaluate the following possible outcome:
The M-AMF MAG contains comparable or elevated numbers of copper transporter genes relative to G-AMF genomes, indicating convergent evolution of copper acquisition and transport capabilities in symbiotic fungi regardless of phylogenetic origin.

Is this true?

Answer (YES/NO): NO